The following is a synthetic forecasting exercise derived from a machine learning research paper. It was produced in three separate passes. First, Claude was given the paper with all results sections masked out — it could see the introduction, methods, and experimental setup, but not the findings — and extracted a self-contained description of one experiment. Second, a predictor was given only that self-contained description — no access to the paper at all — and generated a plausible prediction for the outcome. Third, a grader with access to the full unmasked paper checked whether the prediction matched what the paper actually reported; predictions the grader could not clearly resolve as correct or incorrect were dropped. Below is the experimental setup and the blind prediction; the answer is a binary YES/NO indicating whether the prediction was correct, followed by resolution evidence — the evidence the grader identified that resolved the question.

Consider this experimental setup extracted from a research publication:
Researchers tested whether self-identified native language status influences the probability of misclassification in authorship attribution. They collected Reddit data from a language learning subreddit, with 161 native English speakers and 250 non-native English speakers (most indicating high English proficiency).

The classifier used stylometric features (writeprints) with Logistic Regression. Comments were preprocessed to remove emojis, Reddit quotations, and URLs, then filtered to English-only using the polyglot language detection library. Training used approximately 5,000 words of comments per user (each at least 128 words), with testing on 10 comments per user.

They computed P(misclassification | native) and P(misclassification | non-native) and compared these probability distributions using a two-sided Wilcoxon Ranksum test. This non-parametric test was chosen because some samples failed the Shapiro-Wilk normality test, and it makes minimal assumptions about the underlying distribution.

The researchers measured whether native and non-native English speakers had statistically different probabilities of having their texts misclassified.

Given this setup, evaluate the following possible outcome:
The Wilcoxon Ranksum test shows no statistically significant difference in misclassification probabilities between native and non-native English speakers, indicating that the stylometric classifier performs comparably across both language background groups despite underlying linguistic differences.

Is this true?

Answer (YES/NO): YES